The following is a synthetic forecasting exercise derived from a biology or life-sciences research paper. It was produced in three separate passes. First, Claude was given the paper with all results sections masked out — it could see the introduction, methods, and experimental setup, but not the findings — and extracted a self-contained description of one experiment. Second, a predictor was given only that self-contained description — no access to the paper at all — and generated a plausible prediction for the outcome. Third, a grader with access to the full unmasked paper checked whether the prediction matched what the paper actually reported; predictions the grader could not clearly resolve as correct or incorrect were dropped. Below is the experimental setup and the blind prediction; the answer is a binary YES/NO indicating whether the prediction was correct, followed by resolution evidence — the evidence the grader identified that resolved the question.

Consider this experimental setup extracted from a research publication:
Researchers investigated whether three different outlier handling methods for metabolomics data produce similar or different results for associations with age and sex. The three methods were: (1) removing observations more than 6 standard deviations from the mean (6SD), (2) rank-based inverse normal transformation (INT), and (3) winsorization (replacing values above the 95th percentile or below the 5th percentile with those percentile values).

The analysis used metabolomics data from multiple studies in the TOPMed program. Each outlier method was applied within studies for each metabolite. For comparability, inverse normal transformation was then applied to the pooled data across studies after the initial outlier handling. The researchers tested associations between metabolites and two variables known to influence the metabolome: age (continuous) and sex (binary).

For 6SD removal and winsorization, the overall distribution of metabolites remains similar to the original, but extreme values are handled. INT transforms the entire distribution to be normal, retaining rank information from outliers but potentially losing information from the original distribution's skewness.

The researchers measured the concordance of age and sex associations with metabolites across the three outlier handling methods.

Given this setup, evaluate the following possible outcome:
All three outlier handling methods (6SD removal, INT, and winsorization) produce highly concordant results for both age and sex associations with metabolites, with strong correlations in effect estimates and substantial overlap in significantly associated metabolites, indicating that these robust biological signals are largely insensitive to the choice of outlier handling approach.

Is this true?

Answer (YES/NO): YES